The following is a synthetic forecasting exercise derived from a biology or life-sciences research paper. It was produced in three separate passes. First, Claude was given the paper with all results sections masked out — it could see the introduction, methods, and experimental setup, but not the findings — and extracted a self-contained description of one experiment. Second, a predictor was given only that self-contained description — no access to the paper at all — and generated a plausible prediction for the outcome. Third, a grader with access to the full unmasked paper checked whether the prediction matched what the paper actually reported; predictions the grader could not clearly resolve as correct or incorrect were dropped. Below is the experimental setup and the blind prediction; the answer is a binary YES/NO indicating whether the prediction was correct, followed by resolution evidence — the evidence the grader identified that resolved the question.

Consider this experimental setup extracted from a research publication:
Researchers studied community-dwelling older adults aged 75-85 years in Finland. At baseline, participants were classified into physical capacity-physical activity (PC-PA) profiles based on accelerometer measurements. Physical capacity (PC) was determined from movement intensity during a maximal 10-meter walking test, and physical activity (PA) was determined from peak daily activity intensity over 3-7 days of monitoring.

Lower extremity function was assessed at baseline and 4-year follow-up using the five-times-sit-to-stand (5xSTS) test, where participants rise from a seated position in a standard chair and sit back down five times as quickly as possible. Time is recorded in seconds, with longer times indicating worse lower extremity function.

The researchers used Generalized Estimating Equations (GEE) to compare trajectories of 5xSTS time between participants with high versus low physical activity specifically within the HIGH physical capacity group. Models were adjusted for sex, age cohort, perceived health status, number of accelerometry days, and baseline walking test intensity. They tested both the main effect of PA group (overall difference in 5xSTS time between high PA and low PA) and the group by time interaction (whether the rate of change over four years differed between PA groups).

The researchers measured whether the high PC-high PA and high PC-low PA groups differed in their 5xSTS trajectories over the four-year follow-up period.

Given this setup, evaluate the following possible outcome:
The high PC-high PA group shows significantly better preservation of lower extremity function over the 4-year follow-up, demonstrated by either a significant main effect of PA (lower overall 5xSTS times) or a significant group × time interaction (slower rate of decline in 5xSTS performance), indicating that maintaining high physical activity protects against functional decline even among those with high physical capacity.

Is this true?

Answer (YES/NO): NO